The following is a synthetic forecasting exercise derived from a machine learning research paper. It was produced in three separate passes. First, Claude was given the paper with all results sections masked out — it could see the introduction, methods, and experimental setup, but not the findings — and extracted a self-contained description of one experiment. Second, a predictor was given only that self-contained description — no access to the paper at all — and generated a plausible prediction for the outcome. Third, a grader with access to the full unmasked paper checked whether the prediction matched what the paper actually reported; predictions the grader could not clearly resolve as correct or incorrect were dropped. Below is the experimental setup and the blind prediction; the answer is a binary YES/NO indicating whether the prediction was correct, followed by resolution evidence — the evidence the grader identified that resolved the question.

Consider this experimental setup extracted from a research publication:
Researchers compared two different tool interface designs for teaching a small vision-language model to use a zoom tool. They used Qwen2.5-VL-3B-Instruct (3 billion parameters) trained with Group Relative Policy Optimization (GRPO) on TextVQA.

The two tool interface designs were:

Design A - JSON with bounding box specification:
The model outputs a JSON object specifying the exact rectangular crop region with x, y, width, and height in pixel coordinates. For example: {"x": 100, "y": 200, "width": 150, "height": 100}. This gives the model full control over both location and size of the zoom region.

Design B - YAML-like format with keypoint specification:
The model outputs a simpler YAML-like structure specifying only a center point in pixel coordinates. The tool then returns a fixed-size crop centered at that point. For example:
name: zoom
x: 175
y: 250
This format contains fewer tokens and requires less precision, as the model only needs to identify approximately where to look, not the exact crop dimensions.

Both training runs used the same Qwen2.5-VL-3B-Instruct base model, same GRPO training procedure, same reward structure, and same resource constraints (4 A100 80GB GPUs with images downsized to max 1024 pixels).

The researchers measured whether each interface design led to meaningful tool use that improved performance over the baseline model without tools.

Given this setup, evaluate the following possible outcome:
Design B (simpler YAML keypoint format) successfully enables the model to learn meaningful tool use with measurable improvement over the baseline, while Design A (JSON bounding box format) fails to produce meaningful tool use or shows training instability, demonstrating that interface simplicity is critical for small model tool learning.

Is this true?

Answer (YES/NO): YES